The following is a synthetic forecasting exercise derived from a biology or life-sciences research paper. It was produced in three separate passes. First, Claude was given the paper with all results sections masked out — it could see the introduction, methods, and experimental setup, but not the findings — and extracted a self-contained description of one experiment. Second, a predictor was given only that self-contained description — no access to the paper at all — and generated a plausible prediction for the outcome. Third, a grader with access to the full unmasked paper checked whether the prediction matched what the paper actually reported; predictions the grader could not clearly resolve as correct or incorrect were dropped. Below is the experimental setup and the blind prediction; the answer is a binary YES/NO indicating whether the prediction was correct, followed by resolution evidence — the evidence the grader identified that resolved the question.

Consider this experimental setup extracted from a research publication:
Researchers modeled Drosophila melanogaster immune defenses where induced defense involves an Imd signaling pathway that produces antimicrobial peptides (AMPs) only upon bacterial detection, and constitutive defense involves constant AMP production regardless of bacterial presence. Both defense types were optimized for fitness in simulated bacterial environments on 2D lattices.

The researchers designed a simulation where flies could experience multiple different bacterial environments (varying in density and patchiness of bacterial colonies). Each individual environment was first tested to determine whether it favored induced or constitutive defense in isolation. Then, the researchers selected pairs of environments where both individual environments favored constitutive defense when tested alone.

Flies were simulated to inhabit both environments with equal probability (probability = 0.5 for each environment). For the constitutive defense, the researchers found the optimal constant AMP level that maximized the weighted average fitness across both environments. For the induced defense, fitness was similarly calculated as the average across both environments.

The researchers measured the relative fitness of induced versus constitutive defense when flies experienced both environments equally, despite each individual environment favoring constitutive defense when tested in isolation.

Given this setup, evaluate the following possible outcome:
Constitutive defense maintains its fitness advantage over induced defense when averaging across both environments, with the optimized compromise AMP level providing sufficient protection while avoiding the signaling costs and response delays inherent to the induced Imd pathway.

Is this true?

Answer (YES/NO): NO